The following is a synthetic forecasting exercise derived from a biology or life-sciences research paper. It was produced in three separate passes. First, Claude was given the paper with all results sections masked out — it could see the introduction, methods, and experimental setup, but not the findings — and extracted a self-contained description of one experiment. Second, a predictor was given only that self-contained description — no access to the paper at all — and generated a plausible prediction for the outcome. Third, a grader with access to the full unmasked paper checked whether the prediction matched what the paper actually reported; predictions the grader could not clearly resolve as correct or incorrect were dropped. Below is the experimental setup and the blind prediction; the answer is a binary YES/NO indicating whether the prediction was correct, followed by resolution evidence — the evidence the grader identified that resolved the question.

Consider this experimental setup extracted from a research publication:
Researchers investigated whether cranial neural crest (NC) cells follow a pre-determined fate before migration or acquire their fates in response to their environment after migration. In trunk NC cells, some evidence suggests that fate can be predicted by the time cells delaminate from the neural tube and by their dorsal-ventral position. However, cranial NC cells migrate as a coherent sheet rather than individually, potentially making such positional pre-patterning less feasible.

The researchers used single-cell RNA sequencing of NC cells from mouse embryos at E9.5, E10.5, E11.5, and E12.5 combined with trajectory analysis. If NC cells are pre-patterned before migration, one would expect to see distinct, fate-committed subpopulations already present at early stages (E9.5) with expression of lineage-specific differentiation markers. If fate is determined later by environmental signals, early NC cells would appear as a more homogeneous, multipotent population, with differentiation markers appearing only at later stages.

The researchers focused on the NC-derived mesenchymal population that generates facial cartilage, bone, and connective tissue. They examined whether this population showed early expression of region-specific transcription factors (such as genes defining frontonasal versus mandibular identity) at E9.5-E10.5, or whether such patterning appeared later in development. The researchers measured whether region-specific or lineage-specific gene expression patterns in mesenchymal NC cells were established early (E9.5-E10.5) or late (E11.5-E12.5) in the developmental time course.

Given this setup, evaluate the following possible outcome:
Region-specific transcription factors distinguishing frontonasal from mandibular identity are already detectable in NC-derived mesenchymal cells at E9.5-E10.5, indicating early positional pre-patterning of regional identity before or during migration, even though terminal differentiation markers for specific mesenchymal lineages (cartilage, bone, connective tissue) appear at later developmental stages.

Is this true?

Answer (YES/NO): YES